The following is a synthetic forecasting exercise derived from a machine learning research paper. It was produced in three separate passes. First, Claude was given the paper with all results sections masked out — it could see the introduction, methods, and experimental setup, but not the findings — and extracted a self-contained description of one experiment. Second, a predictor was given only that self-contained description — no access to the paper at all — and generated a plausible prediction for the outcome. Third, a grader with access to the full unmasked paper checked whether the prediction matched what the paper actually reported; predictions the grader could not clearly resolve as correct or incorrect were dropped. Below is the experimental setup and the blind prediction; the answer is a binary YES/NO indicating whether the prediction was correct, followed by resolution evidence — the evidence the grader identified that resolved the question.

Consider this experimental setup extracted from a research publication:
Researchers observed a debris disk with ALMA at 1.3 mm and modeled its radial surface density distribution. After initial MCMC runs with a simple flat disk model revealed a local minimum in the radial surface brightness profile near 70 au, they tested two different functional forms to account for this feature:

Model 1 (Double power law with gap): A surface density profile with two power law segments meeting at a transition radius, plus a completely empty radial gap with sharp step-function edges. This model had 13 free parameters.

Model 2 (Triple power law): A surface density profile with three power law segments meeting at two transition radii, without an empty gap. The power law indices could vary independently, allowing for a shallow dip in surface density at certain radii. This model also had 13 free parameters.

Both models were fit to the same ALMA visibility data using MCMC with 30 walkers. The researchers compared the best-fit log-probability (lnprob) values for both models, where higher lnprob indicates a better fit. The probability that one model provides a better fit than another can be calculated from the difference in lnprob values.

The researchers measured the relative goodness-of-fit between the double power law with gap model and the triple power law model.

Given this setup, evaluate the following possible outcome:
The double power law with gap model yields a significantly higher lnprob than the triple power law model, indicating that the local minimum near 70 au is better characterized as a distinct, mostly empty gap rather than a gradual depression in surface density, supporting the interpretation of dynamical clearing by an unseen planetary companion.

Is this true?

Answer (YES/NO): NO